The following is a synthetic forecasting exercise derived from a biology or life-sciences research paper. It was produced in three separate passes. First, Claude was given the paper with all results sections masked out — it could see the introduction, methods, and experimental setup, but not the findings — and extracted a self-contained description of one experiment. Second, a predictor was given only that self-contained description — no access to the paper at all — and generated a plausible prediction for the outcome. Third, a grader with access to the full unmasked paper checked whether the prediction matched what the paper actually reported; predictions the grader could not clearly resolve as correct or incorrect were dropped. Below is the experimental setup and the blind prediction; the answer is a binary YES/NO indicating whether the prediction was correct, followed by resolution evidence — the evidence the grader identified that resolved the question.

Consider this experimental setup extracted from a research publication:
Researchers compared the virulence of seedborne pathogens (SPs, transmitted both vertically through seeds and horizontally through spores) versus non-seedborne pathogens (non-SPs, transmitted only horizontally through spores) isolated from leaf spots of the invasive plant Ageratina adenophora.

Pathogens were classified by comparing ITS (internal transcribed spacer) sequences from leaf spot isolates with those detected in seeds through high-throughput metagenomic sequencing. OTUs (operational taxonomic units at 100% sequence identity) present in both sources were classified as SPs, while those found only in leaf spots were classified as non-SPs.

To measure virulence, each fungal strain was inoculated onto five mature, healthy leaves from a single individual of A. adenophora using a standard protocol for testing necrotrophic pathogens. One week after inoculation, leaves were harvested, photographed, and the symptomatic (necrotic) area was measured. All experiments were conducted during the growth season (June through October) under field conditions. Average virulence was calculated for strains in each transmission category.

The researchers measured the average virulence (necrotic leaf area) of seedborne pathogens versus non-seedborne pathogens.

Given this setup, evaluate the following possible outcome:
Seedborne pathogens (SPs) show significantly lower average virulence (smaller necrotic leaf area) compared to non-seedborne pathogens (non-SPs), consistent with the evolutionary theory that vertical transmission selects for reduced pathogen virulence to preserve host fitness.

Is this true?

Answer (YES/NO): NO